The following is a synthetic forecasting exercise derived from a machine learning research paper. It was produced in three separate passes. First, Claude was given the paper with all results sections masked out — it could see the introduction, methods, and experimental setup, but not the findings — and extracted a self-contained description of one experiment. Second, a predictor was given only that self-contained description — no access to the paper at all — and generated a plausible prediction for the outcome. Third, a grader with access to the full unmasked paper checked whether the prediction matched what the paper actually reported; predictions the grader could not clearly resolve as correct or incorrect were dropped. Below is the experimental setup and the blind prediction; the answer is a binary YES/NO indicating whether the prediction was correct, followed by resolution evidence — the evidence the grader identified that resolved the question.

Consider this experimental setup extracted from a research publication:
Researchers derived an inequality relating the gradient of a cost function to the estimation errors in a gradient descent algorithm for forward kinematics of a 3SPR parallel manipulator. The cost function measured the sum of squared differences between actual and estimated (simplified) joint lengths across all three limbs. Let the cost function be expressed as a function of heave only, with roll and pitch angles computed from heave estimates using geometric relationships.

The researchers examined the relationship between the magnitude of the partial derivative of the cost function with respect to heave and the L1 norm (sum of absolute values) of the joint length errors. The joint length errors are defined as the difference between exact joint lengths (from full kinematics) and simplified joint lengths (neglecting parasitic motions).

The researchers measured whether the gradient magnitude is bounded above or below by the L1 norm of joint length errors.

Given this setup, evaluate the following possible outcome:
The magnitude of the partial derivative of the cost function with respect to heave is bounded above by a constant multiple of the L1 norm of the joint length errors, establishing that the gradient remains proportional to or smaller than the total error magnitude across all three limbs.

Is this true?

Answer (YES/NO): YES